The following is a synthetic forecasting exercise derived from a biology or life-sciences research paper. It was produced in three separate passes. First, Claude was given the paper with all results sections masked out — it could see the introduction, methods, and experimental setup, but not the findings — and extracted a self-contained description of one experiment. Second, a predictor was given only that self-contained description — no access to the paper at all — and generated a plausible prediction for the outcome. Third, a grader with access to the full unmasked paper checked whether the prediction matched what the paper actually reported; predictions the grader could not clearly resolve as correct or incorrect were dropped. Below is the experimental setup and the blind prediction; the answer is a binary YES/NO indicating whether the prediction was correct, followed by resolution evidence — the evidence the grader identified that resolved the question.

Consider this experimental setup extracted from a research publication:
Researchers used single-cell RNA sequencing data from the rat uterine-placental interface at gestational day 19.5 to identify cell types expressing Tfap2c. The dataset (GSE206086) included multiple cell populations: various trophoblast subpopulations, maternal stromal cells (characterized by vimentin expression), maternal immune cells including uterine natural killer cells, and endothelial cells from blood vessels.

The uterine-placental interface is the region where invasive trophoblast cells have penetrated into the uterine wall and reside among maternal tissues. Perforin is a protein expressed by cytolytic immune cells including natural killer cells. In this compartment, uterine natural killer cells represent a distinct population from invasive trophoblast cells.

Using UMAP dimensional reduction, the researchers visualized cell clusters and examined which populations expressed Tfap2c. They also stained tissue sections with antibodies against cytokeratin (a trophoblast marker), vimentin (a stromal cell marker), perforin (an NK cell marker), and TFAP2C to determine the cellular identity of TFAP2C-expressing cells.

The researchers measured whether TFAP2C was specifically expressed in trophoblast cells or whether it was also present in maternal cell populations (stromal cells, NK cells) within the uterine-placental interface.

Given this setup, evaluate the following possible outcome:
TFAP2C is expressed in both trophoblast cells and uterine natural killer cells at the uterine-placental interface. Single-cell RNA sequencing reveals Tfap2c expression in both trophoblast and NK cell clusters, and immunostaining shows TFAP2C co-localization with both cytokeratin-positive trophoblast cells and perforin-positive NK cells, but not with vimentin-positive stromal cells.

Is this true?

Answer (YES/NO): NO